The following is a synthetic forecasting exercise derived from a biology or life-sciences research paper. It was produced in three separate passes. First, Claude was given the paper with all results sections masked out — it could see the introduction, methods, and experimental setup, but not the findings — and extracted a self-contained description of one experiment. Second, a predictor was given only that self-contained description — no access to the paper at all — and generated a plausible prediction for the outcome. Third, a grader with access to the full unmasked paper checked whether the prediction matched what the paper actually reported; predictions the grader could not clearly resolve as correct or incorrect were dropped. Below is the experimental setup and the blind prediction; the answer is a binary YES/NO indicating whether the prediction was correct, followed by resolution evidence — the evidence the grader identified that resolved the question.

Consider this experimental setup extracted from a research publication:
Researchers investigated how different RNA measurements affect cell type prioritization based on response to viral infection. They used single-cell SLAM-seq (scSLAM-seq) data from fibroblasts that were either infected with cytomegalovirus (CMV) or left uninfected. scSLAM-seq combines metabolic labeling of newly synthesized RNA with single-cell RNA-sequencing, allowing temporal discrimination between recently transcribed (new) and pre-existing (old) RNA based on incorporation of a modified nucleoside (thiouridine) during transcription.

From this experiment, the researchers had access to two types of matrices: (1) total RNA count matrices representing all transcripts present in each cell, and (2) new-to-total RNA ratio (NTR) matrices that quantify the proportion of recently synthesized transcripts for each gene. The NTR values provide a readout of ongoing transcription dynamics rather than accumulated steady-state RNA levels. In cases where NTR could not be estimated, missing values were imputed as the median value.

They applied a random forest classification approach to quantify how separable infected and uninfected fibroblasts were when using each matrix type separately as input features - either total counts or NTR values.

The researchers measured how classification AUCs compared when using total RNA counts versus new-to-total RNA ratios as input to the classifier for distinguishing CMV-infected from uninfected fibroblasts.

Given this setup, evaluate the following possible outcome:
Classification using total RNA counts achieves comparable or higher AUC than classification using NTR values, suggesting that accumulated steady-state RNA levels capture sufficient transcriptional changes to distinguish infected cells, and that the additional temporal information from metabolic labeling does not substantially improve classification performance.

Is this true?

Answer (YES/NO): NO